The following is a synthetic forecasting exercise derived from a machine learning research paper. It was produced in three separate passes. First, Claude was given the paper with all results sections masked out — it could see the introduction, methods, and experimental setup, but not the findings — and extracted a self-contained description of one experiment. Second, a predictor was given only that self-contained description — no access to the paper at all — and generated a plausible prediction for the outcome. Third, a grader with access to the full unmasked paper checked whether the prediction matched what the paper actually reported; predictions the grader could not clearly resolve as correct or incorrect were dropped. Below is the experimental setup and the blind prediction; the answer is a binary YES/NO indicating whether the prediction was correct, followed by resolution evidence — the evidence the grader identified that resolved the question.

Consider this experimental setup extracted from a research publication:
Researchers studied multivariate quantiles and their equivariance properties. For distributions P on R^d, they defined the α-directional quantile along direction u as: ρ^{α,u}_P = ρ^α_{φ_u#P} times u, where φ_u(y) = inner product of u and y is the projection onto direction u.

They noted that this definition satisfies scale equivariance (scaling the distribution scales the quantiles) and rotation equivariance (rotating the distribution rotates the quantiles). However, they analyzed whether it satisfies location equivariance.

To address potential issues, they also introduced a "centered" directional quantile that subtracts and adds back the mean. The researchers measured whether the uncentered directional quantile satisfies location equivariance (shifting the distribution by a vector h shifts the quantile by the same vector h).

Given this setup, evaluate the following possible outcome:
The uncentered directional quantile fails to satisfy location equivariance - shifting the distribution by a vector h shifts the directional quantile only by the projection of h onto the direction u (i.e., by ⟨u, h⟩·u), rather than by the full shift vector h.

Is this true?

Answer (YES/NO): YES